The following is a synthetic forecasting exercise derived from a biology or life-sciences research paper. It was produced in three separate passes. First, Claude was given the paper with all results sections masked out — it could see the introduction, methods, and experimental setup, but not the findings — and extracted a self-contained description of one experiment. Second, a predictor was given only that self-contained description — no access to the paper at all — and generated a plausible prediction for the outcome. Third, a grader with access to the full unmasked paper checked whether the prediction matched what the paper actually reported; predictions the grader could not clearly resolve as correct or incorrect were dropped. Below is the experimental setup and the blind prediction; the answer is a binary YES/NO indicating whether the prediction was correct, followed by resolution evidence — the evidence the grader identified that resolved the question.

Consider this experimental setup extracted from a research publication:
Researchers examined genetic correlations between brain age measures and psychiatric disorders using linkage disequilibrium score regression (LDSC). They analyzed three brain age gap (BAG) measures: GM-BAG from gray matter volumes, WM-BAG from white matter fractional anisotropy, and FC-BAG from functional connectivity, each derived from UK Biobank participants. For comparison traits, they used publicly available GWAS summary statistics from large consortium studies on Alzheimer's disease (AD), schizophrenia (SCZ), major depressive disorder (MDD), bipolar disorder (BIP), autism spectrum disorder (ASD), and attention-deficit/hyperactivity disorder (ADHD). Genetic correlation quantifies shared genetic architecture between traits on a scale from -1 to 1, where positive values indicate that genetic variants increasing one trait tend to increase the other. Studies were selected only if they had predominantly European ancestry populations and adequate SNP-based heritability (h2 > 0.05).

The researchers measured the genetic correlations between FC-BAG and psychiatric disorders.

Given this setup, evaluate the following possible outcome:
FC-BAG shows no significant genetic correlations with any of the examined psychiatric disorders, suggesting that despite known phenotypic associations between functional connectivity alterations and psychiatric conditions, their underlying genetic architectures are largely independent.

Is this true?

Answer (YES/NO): NO